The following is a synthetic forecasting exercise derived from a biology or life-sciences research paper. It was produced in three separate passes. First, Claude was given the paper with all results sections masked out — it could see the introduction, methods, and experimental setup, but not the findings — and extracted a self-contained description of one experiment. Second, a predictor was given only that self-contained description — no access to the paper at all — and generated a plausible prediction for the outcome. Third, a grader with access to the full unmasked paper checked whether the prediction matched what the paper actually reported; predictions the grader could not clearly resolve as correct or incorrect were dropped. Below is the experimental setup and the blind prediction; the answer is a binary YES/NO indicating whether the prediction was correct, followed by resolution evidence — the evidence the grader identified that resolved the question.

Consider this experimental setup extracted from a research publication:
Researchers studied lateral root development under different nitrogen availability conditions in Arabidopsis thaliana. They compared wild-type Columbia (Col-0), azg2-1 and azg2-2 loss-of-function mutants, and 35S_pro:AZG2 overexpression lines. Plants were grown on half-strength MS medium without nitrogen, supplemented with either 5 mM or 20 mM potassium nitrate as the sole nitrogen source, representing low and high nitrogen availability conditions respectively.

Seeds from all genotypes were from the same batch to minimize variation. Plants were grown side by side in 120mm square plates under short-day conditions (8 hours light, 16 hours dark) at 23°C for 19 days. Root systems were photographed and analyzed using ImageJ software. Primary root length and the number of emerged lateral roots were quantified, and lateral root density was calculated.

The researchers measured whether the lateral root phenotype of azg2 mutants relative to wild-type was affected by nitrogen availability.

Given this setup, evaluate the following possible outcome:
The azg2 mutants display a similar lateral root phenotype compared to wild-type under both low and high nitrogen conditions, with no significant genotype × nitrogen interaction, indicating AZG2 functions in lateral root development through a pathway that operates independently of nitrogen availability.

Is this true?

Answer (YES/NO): YES